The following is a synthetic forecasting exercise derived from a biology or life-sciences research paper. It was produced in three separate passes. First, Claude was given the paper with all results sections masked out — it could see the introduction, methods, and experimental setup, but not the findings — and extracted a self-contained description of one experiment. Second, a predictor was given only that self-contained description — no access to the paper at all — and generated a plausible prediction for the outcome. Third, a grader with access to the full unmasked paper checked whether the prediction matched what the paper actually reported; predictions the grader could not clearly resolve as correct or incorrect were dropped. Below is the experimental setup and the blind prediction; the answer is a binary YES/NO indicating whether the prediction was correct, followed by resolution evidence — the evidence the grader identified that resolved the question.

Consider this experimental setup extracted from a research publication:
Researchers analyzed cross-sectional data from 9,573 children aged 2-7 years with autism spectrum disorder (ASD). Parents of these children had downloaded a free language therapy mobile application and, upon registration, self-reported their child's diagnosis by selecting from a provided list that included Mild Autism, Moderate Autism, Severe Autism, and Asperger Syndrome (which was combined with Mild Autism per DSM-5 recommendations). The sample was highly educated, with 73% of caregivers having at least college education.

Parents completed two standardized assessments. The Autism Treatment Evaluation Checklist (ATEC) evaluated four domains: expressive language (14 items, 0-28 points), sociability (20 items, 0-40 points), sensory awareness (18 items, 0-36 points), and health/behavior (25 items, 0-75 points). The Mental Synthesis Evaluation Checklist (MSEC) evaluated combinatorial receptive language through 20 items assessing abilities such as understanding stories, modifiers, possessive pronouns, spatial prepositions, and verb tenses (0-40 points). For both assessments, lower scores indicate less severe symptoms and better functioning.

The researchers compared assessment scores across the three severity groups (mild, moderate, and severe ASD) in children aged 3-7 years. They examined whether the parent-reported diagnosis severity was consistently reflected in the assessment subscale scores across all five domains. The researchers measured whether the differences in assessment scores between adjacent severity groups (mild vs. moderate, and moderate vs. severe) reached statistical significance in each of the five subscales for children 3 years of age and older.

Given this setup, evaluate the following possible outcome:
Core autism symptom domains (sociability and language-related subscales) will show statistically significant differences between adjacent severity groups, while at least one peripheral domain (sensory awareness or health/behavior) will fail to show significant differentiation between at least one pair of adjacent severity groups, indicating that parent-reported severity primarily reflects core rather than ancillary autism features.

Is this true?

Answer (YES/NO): NO